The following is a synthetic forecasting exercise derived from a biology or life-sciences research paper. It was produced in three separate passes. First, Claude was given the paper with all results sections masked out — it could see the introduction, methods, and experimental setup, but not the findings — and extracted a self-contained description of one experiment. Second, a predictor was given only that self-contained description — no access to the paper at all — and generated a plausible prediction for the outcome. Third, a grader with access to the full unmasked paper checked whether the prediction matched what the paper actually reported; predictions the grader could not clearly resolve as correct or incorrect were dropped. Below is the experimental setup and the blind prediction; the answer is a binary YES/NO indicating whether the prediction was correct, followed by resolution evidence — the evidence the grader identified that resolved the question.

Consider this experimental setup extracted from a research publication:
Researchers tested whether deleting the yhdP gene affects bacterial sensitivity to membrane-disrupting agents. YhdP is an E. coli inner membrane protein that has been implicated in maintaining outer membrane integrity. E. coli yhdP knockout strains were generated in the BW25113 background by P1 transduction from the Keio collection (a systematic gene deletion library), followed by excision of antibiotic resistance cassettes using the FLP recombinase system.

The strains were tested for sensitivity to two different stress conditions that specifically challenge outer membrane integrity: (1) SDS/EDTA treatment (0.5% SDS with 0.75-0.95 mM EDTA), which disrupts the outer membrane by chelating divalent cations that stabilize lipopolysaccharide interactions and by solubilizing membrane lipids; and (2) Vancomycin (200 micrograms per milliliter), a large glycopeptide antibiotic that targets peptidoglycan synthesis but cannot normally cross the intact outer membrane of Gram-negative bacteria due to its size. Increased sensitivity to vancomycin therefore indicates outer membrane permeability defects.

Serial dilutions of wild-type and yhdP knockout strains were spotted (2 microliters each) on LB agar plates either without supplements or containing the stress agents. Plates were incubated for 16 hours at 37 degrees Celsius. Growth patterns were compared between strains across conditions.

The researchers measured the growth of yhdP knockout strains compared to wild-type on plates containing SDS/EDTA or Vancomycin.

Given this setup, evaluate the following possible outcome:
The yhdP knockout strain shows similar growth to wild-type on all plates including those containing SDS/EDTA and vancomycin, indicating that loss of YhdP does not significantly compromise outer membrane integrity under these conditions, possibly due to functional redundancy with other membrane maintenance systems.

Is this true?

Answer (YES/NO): NO